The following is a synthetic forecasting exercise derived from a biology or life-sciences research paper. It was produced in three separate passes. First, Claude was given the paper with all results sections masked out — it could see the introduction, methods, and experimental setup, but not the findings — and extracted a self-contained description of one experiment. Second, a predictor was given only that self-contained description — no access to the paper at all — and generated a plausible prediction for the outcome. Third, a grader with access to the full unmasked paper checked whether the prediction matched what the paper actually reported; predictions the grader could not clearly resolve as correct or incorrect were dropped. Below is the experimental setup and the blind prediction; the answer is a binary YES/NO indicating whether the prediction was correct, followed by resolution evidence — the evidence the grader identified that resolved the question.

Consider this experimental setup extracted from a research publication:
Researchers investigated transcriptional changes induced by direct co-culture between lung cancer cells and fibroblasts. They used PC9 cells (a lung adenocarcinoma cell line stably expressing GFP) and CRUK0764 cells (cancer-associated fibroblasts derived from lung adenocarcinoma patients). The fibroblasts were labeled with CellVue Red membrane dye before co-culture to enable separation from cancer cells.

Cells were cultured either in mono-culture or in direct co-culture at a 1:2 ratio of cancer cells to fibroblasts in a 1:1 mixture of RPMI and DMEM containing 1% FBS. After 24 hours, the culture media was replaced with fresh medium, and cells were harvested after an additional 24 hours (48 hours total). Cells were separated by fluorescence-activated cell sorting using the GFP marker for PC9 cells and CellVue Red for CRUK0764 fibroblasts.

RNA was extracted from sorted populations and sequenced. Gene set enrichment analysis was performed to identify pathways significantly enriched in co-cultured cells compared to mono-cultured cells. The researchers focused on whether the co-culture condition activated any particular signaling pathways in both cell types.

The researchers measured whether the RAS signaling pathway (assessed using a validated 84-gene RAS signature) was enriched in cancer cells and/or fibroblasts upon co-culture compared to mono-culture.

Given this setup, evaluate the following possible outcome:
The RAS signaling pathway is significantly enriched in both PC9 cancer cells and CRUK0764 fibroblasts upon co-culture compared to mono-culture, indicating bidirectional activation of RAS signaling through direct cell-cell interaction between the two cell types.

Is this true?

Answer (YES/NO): YES